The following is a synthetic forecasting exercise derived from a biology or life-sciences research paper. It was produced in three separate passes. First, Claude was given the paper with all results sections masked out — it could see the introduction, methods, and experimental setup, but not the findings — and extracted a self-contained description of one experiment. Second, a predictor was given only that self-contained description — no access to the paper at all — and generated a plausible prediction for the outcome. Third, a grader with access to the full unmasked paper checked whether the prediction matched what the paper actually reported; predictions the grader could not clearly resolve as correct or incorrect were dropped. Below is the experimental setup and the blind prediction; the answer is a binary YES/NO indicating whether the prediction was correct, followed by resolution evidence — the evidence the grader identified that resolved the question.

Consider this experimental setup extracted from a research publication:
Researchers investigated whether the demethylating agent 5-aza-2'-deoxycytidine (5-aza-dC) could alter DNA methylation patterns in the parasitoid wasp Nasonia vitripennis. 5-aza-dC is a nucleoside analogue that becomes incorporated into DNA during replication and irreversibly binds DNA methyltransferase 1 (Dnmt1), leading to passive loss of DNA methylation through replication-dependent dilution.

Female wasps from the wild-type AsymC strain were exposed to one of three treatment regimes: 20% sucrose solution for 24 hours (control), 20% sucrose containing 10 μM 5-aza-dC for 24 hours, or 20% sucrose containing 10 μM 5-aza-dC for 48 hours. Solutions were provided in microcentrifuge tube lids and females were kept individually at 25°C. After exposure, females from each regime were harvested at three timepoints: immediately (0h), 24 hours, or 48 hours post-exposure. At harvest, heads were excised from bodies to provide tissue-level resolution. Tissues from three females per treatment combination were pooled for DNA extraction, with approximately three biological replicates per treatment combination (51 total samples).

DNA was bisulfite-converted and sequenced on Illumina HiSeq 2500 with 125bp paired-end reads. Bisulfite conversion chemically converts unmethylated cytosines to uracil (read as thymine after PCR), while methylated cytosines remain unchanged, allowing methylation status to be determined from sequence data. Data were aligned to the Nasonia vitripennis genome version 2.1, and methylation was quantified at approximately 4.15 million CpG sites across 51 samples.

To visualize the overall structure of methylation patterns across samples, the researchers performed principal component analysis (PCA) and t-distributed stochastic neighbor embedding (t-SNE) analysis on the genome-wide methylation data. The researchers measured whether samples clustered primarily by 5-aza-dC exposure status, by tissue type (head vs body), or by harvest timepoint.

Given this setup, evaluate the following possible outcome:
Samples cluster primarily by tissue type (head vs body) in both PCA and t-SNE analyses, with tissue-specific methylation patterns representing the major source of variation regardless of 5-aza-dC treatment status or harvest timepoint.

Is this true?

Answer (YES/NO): NO